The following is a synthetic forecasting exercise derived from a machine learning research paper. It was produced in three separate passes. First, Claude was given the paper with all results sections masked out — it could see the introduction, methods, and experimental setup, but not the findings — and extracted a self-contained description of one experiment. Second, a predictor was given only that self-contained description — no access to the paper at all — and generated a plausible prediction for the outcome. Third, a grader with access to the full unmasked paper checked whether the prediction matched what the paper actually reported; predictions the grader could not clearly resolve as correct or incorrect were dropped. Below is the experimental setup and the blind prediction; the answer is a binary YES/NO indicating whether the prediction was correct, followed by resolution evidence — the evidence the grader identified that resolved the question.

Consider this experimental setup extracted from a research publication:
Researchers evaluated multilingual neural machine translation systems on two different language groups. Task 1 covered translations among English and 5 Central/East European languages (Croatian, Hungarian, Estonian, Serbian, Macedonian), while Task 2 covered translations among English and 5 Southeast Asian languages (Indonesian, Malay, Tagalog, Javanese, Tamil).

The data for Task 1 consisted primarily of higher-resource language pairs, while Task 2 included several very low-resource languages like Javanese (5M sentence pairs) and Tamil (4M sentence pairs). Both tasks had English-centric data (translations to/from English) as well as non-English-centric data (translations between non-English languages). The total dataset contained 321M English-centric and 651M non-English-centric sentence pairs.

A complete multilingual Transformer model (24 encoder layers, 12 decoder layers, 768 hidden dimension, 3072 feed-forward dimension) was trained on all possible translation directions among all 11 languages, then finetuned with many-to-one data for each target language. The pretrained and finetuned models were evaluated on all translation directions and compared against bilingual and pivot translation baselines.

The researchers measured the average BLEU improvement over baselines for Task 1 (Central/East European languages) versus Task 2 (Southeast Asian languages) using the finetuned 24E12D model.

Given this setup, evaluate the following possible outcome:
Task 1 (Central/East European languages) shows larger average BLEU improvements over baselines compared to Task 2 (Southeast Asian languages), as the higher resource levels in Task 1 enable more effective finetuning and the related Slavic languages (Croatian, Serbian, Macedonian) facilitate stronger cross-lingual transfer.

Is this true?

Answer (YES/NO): YES